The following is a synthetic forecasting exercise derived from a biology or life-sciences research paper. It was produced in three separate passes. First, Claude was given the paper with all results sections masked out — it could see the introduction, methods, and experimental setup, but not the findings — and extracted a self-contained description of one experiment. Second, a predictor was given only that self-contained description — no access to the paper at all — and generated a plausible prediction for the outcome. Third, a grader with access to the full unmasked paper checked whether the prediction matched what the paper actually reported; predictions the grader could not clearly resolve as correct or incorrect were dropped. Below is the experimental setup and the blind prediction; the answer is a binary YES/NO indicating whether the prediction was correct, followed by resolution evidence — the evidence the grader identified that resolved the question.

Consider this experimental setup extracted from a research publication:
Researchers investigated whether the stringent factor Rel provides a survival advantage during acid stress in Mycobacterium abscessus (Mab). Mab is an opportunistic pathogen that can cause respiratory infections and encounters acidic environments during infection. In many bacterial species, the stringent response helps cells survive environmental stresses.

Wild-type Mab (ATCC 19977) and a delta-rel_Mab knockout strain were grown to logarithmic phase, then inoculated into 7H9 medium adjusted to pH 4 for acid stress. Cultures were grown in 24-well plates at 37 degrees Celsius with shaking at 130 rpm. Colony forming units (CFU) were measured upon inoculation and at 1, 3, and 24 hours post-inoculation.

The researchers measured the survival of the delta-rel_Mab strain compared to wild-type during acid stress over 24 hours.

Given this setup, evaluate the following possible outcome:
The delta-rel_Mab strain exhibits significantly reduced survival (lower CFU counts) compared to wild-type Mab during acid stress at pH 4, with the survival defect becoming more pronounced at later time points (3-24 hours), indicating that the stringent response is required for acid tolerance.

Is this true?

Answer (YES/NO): NO